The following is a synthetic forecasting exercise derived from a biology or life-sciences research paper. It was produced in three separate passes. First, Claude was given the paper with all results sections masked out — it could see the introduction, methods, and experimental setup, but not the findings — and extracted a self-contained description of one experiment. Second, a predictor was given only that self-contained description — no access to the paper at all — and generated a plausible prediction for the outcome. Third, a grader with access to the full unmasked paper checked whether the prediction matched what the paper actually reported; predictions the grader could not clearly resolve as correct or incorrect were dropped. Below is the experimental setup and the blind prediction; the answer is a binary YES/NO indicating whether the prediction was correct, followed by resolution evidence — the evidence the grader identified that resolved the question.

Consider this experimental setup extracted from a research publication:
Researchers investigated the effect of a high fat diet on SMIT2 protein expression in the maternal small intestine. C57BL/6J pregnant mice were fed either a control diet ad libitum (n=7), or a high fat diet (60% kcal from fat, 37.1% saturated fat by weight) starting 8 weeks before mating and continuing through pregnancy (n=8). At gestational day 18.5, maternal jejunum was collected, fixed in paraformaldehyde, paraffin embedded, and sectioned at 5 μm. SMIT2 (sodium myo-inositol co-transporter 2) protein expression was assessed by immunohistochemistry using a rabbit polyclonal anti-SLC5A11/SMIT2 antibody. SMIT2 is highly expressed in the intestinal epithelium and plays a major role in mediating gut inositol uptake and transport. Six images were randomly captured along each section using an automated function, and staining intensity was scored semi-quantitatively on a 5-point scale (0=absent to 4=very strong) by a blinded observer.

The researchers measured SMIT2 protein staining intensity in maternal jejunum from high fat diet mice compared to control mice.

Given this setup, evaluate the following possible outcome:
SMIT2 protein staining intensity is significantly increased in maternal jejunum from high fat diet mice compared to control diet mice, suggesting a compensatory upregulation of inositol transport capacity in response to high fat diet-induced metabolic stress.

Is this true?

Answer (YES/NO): NO